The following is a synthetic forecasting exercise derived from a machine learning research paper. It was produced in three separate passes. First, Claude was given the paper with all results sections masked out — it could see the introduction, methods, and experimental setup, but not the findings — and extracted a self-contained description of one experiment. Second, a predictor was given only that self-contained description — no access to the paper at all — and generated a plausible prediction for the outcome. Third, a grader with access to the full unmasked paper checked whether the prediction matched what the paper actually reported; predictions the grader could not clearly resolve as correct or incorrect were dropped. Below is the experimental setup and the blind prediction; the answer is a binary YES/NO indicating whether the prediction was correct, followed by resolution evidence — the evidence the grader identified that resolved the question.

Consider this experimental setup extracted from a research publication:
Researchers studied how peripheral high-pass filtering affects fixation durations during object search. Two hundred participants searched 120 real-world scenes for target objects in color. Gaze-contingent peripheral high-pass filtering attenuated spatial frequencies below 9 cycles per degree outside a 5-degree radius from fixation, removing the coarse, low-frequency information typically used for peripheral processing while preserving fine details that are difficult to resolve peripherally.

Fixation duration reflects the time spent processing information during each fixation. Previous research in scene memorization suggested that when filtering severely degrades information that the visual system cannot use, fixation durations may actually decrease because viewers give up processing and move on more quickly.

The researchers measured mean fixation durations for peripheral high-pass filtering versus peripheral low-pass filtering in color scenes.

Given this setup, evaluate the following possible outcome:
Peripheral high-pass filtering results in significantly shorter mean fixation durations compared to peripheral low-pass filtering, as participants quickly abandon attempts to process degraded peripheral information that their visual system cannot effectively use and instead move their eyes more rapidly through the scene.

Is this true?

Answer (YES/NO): NO